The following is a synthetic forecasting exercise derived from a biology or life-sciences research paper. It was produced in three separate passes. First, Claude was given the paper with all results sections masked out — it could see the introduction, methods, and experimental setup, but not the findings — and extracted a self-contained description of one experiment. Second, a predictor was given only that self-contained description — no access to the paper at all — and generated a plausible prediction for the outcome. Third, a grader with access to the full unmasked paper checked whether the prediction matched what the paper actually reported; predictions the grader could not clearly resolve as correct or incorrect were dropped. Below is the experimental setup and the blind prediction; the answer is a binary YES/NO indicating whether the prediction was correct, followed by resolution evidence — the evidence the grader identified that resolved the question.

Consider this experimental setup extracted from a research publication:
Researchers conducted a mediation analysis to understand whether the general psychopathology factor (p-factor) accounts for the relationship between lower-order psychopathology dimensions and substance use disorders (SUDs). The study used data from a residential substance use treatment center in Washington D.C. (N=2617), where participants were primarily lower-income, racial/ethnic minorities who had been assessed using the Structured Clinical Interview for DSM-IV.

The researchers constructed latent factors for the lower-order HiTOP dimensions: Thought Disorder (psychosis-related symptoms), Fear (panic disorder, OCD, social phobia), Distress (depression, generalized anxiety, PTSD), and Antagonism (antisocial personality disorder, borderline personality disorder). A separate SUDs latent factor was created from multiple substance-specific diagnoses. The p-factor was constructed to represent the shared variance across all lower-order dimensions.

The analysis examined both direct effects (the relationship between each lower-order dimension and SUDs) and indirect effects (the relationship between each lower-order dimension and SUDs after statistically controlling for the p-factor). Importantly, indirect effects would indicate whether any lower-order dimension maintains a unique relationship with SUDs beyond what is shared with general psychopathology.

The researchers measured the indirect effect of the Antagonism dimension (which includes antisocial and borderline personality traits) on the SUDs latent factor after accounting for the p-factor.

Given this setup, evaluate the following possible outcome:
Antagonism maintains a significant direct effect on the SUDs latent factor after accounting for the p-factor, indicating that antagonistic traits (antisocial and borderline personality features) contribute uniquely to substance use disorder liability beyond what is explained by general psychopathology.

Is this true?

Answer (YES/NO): YES